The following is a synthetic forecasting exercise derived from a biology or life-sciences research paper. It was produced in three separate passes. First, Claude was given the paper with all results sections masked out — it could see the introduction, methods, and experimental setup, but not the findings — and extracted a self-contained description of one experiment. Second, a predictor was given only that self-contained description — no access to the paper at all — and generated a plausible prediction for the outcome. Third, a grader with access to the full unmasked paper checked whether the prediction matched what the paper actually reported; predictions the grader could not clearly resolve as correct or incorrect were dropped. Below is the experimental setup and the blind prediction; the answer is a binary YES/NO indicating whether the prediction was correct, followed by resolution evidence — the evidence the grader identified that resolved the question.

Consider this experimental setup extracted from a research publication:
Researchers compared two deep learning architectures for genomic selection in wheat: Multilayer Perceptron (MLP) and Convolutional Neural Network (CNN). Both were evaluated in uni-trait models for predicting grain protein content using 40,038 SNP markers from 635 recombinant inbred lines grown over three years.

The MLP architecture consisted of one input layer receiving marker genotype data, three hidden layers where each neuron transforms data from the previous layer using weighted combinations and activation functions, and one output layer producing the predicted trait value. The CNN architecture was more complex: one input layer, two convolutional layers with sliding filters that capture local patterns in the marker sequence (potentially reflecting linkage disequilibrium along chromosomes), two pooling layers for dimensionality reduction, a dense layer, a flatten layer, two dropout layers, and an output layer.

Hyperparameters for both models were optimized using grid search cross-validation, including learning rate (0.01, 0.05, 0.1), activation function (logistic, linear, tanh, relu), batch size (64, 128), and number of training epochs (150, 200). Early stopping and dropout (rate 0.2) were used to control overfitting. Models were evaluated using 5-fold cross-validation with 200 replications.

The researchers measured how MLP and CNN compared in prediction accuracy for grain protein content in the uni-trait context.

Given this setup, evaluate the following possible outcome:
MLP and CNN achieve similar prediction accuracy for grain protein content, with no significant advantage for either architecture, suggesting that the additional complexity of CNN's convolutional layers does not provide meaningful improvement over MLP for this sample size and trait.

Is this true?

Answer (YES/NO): NO